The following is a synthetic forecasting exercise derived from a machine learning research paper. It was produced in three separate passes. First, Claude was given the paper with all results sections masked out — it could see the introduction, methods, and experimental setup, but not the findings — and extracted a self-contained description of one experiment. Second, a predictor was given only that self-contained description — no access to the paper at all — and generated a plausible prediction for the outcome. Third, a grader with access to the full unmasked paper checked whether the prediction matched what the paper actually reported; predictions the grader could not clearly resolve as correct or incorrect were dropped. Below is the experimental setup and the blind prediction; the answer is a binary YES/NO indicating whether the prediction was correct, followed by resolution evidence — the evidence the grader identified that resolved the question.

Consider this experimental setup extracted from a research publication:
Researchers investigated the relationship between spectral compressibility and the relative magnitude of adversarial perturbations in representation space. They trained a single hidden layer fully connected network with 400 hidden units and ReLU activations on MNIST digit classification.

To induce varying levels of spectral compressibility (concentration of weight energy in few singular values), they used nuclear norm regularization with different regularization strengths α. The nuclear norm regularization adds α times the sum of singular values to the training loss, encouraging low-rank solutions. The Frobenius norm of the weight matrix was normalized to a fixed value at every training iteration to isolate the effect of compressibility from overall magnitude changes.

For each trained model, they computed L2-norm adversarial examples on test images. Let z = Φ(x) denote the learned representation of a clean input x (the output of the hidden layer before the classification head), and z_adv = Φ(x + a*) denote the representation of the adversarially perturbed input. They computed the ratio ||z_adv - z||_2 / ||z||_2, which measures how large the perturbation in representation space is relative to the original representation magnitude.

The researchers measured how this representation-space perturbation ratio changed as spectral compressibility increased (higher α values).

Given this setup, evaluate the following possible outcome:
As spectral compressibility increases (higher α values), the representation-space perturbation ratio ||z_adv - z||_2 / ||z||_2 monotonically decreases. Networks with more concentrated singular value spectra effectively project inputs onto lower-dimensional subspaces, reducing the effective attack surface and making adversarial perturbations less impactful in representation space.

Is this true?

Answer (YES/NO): NO